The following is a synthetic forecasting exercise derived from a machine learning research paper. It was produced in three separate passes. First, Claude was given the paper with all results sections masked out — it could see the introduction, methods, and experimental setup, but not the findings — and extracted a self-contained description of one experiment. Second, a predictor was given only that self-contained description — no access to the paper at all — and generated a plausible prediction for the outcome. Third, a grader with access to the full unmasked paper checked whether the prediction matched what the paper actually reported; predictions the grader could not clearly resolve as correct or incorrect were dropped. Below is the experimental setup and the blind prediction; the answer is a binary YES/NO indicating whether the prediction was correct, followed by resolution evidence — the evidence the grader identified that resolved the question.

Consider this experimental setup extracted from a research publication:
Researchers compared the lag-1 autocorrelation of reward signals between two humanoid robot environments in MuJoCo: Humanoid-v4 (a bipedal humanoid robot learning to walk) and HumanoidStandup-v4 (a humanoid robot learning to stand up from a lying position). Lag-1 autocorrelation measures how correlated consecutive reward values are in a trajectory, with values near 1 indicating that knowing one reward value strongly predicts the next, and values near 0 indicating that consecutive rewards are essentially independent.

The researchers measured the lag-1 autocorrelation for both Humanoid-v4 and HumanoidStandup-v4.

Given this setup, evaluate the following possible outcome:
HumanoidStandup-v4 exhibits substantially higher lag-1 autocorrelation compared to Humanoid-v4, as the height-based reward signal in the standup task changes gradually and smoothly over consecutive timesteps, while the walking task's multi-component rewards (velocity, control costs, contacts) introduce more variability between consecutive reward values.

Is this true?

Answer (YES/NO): YES